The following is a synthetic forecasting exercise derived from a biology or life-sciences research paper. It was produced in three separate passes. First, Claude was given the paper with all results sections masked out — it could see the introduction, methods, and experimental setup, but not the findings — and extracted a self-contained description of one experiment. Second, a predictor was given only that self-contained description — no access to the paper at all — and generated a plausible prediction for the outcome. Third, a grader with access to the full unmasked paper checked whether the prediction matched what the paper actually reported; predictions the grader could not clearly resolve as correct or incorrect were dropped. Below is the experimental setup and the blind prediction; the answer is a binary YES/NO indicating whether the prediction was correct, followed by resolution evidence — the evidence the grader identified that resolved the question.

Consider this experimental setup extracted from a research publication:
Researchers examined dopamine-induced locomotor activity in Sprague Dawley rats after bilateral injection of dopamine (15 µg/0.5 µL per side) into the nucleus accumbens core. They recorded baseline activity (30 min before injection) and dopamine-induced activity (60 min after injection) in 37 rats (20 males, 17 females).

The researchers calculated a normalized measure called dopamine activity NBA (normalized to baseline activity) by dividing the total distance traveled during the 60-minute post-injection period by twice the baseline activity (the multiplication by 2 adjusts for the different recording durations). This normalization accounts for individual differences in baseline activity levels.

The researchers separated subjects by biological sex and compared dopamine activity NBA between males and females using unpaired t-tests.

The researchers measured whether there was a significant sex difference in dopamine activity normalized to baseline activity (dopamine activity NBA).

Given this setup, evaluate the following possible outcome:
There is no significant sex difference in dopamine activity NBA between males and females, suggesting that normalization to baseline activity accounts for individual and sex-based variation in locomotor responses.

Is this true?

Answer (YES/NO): YES